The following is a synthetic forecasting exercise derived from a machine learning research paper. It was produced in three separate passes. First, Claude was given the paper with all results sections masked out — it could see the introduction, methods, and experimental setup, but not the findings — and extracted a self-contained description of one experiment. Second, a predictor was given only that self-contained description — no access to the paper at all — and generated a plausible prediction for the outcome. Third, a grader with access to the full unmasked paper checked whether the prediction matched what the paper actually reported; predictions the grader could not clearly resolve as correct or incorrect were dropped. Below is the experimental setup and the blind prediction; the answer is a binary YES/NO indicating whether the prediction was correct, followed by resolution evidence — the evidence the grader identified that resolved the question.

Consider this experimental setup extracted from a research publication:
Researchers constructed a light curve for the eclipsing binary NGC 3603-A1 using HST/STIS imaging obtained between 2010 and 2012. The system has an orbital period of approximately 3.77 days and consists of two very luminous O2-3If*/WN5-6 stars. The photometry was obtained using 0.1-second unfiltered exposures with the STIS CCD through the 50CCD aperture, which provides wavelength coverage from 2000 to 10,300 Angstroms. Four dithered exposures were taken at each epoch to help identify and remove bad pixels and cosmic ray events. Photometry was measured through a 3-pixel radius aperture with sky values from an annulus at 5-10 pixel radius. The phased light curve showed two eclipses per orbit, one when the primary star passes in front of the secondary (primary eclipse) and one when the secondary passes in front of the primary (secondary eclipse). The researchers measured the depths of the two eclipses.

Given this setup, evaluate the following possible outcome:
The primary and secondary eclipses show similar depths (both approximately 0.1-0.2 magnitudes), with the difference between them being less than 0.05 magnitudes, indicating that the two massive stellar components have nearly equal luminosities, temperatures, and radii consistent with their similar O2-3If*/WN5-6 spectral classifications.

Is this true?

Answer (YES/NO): NO